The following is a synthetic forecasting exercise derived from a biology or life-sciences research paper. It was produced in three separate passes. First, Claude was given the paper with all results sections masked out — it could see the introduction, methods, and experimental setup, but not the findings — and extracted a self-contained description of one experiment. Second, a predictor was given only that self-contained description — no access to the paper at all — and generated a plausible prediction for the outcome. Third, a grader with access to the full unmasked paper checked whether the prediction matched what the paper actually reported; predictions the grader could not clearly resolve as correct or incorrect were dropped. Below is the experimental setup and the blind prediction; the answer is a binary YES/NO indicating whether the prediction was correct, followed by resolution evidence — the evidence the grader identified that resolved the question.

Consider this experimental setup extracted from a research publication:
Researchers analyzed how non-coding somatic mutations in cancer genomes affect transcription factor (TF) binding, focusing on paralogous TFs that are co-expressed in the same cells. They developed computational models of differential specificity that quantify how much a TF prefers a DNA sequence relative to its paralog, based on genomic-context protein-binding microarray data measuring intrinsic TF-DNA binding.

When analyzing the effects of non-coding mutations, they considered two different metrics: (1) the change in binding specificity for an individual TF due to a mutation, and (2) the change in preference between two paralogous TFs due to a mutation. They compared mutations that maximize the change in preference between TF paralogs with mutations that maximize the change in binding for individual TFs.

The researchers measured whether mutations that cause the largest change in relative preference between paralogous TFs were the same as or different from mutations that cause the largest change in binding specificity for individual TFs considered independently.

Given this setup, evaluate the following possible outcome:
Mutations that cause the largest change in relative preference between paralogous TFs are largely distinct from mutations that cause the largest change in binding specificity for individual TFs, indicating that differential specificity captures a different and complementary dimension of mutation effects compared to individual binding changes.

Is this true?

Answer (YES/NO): YES